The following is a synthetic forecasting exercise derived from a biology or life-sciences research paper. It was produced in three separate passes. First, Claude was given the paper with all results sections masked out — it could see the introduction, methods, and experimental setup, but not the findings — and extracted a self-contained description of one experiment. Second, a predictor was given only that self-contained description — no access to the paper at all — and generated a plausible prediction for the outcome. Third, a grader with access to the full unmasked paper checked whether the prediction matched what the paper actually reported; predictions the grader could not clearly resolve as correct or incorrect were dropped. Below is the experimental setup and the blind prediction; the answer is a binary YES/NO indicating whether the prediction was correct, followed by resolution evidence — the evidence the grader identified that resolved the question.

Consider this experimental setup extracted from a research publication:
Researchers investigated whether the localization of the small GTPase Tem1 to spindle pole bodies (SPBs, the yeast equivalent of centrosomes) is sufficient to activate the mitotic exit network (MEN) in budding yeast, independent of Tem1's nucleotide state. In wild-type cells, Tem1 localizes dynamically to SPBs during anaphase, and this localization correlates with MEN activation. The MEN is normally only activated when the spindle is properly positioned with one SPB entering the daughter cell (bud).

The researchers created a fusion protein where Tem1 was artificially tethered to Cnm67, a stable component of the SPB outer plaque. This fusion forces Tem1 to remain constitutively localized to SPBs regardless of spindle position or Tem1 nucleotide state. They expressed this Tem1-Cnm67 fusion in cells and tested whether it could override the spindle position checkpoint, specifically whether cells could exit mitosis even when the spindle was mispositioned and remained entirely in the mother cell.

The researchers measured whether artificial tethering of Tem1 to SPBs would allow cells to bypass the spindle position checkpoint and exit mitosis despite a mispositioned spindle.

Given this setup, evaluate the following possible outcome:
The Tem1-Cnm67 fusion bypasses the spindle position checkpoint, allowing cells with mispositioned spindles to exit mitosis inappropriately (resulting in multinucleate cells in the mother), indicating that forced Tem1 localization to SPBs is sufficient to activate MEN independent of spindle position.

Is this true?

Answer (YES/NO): YES